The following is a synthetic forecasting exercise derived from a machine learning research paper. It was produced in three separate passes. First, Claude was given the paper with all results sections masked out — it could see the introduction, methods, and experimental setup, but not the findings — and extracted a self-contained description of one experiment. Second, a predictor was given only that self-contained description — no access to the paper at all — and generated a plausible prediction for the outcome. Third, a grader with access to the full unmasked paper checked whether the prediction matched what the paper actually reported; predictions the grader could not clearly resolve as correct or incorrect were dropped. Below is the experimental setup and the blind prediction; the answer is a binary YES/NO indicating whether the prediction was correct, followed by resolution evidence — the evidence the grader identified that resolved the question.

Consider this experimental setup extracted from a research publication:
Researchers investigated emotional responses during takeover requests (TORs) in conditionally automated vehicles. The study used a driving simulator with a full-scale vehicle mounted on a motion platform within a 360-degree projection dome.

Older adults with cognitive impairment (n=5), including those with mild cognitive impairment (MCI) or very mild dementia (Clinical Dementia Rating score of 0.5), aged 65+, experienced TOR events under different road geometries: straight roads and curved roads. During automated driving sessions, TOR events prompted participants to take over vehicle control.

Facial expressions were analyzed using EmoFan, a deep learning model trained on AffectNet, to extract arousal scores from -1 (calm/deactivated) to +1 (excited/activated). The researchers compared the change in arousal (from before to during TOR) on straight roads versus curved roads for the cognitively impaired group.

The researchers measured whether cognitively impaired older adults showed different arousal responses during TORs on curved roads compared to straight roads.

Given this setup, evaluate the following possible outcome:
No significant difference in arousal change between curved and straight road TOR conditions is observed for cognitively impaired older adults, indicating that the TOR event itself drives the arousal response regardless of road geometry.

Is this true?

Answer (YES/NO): NO